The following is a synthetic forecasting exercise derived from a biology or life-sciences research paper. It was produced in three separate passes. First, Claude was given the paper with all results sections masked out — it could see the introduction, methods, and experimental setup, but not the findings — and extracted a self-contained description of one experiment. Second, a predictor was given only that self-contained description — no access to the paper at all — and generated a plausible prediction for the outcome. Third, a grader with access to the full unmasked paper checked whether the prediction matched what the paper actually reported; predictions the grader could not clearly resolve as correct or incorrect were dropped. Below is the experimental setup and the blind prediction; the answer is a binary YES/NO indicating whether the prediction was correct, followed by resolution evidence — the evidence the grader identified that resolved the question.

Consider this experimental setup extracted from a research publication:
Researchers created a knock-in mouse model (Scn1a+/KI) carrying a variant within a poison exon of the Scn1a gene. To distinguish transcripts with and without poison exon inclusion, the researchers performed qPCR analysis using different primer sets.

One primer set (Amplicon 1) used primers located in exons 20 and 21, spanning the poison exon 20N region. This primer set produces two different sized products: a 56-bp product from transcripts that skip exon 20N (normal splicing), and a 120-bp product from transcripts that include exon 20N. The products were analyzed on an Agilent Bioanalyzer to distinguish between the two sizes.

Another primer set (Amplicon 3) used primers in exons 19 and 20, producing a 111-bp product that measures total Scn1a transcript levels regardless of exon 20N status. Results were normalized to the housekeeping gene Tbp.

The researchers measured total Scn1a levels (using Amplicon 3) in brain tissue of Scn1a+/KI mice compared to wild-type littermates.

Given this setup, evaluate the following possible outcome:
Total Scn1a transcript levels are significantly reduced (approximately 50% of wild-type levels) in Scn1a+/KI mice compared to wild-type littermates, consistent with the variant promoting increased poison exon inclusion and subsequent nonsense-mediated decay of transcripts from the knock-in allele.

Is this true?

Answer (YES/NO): YES